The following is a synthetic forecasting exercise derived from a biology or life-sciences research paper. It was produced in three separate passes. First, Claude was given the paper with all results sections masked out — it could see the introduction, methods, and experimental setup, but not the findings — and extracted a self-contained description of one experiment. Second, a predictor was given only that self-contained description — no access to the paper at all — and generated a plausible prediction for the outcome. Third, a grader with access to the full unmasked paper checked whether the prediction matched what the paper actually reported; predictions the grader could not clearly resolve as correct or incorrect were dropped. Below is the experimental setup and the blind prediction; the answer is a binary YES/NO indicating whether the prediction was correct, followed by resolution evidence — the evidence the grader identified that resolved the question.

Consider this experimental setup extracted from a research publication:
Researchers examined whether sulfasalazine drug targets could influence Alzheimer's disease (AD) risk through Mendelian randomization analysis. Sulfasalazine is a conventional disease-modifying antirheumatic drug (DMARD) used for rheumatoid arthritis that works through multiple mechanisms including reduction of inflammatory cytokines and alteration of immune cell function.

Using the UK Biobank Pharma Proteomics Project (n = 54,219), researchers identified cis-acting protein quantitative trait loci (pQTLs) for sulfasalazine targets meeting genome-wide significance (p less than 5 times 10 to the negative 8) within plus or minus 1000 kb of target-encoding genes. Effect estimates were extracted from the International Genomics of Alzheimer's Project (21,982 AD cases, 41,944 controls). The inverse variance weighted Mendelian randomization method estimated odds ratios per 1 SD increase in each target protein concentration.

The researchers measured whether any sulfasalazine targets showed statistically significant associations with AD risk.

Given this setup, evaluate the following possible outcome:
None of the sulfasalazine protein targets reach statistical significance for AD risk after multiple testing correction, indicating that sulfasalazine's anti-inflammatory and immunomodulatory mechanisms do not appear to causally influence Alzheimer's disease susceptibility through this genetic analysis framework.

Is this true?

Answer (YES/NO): YES